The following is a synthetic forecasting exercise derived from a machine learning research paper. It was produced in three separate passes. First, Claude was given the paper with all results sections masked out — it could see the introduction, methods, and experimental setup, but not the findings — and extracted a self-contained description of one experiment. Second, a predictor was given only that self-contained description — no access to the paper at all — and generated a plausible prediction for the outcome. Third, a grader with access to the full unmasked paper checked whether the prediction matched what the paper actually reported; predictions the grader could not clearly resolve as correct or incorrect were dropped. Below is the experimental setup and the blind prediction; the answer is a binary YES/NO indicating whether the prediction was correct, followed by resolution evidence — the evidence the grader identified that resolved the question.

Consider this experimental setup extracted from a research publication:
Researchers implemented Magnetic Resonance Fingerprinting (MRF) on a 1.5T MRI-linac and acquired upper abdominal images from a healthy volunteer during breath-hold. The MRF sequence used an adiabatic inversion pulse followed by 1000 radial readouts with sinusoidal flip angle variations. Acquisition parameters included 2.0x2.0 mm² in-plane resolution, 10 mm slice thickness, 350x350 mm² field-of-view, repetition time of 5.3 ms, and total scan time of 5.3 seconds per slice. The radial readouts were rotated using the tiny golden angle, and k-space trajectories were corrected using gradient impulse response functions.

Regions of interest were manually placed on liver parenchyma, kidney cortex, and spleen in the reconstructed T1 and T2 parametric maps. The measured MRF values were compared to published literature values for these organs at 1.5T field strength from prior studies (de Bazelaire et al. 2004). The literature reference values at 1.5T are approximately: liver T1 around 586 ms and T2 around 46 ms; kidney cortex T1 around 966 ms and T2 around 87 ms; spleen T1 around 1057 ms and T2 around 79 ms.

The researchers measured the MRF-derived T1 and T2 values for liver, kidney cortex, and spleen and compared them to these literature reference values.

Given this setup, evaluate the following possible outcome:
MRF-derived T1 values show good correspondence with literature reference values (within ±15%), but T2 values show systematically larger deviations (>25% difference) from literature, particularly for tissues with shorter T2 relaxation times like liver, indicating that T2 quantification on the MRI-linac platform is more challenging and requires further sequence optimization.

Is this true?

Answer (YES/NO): NO